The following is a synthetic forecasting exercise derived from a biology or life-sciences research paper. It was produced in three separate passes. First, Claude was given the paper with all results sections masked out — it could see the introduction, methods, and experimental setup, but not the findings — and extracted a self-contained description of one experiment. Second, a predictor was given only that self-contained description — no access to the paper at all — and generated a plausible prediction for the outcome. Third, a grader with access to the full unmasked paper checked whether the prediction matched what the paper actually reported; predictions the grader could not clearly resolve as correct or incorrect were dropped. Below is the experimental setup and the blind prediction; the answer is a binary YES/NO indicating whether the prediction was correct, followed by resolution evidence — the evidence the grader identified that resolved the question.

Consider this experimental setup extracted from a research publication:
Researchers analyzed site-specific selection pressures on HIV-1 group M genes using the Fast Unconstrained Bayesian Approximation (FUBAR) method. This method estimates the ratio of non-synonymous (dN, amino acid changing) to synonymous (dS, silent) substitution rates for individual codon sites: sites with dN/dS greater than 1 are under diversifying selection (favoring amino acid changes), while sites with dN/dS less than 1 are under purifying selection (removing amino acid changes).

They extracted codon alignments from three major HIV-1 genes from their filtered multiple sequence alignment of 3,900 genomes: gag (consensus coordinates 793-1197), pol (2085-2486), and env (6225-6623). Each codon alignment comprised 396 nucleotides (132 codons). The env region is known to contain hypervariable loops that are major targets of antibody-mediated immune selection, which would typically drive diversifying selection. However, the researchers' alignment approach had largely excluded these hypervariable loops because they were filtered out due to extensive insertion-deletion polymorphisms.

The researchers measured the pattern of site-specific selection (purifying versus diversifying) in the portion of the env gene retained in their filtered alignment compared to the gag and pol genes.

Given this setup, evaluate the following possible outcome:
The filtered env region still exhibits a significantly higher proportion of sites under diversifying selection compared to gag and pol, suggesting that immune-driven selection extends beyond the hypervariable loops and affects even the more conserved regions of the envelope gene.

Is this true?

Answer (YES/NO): NO